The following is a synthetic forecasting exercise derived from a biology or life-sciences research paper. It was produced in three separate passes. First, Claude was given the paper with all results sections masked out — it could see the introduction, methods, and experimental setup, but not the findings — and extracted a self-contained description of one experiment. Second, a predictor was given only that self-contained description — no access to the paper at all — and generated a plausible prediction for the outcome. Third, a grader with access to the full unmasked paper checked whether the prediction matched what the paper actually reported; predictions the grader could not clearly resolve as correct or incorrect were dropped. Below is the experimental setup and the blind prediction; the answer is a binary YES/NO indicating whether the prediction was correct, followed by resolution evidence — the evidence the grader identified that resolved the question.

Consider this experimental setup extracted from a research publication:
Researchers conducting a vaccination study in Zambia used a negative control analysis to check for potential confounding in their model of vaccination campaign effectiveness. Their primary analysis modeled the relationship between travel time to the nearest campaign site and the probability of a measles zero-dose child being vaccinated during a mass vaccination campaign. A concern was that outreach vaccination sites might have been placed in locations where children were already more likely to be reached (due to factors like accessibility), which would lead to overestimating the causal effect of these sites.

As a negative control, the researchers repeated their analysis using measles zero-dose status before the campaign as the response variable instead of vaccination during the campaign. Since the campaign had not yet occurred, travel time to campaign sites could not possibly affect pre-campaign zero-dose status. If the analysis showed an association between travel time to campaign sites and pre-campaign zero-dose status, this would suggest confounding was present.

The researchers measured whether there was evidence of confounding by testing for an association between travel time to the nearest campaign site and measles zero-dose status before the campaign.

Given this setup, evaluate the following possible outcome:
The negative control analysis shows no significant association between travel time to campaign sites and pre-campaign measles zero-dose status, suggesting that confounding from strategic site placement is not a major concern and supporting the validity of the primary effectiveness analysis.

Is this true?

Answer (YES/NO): YES